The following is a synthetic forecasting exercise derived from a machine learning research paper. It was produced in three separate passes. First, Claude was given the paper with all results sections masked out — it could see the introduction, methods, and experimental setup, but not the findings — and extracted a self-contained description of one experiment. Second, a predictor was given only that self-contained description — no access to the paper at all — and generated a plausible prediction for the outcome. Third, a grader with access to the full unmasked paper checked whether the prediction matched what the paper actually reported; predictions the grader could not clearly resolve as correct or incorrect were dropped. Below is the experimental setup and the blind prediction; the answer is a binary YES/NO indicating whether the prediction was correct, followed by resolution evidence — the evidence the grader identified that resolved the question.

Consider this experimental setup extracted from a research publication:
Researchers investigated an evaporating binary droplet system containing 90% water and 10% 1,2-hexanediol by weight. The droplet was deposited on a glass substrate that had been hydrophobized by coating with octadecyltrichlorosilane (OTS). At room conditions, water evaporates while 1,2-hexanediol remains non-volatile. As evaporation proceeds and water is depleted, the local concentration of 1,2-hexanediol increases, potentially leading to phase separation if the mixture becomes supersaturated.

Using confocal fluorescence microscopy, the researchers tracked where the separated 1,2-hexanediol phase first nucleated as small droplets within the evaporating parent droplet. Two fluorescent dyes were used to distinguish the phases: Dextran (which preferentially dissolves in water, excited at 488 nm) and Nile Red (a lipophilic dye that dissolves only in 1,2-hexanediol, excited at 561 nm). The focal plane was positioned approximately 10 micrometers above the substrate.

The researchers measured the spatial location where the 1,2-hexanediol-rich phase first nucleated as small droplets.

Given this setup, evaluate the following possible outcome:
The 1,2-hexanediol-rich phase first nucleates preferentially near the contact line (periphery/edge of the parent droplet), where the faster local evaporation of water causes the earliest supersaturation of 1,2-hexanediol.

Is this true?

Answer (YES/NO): YES